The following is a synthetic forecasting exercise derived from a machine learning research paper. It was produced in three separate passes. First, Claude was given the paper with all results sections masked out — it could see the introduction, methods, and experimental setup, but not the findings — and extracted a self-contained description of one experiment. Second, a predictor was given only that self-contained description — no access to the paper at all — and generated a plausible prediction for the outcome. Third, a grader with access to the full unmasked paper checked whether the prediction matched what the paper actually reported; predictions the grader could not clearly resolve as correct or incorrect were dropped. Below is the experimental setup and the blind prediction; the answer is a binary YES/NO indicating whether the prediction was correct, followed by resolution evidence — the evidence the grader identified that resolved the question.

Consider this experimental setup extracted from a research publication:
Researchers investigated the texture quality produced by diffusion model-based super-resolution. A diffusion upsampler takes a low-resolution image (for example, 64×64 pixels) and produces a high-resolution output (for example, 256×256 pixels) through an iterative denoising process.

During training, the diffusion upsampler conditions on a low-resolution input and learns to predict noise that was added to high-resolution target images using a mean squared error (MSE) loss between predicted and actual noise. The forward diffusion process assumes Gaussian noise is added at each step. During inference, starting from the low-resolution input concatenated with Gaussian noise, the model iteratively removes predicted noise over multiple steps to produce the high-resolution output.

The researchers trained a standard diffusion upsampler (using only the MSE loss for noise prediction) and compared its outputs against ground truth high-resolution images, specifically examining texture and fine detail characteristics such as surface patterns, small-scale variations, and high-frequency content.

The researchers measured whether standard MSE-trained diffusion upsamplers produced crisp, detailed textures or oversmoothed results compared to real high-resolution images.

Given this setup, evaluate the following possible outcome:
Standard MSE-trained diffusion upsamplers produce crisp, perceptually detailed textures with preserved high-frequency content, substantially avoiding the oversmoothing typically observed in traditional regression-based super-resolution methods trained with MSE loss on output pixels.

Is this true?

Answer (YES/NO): NO